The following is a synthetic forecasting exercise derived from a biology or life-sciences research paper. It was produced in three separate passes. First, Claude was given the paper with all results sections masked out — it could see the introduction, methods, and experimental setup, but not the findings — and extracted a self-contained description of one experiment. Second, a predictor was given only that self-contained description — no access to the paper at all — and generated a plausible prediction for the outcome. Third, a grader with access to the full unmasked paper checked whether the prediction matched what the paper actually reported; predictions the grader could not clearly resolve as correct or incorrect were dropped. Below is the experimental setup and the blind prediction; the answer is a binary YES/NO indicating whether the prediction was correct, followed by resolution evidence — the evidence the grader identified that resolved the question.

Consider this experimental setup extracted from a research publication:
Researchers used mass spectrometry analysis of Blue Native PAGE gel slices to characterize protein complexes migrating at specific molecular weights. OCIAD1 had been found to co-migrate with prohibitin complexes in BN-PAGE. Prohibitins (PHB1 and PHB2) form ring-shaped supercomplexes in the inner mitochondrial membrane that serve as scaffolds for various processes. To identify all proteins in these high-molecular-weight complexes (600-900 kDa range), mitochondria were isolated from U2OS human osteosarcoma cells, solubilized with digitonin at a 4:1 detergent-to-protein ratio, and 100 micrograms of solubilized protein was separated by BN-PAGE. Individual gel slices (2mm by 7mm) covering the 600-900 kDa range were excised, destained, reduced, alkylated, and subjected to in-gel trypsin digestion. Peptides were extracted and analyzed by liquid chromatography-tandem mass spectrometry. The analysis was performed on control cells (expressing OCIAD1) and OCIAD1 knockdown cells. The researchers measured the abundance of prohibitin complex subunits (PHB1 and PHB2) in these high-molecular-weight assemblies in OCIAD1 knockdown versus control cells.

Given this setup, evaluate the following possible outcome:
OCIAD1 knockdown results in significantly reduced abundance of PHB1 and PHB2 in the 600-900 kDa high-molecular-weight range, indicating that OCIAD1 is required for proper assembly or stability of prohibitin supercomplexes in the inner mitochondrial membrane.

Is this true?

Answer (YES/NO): NO